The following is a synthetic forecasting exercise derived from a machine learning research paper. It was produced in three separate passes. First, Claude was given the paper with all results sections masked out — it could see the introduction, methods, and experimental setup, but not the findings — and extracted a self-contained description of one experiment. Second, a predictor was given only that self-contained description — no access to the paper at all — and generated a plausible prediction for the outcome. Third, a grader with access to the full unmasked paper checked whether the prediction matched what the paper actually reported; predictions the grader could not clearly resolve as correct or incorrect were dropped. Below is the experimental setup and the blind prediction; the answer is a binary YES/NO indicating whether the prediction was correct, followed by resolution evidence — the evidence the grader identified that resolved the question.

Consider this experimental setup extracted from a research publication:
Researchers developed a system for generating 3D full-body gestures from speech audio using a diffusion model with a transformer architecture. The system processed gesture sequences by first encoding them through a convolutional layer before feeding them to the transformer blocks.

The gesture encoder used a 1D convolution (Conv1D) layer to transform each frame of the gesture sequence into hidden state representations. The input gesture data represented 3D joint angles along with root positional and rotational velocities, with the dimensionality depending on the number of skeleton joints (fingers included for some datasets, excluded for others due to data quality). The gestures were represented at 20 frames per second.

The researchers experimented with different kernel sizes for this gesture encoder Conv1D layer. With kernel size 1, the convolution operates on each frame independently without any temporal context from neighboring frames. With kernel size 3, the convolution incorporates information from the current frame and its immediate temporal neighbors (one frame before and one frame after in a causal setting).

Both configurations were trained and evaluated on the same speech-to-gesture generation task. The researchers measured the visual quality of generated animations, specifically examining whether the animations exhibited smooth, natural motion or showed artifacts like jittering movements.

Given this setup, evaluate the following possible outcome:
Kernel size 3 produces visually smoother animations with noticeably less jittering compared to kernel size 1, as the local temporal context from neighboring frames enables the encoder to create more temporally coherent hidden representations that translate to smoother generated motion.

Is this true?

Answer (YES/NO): YES